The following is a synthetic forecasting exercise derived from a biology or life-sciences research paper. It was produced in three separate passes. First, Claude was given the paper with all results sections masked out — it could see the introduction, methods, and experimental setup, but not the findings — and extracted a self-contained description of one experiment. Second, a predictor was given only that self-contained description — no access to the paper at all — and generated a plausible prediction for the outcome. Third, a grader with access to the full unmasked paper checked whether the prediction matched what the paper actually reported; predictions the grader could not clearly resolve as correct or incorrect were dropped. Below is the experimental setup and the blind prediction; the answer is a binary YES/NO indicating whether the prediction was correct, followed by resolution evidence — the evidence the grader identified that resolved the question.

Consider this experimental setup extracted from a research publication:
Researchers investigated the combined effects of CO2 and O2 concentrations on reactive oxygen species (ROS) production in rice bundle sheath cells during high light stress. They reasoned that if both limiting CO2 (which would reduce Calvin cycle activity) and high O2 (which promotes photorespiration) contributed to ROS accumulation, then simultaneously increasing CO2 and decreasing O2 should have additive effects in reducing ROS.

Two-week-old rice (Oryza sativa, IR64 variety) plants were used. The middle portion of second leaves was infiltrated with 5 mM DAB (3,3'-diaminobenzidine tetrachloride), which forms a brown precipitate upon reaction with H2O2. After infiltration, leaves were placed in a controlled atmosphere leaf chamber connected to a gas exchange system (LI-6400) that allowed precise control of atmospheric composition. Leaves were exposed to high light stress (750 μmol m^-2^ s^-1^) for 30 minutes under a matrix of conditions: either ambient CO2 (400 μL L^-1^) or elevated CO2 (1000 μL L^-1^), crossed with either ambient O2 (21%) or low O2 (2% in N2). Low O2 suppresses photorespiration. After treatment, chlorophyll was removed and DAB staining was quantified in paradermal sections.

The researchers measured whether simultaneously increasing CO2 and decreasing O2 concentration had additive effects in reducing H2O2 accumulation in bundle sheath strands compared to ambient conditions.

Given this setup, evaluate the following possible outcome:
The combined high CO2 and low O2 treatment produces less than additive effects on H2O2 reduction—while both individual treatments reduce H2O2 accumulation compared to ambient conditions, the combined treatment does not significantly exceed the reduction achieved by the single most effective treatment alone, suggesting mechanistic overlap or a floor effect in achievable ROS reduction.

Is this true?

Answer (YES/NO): NO